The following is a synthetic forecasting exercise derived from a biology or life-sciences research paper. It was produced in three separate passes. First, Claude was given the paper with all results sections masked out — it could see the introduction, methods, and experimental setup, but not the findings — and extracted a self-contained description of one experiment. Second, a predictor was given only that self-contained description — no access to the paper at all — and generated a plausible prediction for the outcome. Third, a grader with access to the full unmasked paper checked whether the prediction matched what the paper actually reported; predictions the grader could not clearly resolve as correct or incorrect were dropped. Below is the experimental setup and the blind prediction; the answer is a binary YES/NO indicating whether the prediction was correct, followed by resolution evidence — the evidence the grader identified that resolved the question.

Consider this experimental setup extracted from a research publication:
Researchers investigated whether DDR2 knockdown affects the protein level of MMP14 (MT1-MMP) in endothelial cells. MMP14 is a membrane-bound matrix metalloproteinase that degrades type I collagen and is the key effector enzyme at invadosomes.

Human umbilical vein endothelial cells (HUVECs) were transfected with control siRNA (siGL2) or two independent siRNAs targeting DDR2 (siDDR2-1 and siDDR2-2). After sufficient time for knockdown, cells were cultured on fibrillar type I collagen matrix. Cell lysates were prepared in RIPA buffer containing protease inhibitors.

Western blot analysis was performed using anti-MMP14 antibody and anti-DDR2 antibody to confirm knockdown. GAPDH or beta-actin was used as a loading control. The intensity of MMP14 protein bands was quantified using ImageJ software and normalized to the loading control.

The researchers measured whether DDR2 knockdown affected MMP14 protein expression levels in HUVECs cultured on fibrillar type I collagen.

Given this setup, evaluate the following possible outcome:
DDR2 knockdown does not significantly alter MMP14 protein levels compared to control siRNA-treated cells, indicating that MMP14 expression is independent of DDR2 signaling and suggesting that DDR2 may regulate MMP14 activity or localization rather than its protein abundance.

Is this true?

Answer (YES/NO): NO